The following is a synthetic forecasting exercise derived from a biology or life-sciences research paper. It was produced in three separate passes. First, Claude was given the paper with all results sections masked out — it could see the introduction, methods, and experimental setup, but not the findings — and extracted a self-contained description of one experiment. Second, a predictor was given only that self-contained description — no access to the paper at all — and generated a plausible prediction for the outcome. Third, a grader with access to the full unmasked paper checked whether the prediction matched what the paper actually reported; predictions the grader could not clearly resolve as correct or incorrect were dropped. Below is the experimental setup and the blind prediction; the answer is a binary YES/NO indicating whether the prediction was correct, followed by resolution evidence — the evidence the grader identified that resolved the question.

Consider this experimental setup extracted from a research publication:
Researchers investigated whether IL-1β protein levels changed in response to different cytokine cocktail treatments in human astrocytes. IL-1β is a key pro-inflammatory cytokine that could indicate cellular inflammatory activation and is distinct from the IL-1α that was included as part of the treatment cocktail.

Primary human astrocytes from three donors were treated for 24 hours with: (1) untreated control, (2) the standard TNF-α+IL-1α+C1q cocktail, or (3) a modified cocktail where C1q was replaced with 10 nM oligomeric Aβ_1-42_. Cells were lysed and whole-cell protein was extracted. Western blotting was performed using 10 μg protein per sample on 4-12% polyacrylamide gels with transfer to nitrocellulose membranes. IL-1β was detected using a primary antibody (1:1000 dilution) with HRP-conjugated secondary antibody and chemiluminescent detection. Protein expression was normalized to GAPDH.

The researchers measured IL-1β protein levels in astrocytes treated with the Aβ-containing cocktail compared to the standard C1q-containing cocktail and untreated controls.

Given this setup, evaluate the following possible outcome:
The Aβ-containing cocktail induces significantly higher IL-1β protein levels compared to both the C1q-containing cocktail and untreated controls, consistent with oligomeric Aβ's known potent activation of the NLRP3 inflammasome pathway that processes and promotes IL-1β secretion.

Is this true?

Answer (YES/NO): NO